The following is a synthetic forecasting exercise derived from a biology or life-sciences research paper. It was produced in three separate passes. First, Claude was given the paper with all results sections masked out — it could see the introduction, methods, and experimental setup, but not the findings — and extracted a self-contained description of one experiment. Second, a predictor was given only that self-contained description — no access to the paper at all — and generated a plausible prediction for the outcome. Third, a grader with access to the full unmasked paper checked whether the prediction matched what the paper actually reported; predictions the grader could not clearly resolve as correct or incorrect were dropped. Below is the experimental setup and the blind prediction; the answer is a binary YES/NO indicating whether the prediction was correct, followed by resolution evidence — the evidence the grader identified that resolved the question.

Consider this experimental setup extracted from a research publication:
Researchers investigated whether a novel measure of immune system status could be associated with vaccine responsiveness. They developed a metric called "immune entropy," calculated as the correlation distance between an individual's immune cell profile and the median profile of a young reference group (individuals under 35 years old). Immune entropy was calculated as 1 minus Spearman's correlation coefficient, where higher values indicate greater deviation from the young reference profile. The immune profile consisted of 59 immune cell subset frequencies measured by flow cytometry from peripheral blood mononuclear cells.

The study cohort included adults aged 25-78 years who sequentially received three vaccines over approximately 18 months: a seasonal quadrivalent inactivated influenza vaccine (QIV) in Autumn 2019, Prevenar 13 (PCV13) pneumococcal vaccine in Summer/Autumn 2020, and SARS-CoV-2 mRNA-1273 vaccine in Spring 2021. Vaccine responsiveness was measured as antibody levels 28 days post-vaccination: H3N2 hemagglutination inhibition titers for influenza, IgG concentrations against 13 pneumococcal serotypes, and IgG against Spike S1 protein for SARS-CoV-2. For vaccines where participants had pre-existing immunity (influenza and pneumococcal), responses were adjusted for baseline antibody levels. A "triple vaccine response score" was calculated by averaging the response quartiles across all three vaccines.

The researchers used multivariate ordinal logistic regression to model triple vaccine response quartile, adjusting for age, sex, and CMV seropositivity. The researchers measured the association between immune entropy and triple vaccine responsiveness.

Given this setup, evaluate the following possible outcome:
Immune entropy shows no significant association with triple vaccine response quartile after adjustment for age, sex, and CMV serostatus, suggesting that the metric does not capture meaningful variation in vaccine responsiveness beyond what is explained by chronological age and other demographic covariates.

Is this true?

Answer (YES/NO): NO